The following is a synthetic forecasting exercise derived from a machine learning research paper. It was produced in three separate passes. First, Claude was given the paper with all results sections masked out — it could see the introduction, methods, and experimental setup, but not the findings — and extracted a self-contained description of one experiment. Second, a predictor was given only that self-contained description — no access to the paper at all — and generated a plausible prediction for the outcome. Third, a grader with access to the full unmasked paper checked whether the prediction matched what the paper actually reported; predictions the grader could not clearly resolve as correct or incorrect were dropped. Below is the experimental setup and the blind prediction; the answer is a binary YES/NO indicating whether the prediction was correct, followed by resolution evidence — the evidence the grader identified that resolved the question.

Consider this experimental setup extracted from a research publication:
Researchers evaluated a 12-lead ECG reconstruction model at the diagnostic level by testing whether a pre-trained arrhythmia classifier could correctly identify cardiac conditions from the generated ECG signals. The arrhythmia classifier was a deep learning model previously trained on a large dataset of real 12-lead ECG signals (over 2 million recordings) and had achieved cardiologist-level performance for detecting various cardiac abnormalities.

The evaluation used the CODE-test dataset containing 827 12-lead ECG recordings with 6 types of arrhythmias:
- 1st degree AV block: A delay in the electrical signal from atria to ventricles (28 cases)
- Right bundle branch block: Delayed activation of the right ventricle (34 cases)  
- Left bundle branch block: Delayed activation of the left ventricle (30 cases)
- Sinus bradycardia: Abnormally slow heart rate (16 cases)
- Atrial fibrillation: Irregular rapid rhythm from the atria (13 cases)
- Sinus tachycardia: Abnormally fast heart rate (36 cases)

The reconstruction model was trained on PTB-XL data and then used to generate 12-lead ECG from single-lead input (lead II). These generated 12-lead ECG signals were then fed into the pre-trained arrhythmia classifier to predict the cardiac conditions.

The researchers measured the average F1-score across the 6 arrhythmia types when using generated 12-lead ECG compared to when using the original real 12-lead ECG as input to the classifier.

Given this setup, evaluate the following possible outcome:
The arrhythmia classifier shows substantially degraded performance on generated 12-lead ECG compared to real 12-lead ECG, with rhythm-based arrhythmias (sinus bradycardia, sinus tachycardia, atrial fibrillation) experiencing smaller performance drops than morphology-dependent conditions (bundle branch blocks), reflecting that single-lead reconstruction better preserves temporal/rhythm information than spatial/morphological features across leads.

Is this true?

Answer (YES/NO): NO